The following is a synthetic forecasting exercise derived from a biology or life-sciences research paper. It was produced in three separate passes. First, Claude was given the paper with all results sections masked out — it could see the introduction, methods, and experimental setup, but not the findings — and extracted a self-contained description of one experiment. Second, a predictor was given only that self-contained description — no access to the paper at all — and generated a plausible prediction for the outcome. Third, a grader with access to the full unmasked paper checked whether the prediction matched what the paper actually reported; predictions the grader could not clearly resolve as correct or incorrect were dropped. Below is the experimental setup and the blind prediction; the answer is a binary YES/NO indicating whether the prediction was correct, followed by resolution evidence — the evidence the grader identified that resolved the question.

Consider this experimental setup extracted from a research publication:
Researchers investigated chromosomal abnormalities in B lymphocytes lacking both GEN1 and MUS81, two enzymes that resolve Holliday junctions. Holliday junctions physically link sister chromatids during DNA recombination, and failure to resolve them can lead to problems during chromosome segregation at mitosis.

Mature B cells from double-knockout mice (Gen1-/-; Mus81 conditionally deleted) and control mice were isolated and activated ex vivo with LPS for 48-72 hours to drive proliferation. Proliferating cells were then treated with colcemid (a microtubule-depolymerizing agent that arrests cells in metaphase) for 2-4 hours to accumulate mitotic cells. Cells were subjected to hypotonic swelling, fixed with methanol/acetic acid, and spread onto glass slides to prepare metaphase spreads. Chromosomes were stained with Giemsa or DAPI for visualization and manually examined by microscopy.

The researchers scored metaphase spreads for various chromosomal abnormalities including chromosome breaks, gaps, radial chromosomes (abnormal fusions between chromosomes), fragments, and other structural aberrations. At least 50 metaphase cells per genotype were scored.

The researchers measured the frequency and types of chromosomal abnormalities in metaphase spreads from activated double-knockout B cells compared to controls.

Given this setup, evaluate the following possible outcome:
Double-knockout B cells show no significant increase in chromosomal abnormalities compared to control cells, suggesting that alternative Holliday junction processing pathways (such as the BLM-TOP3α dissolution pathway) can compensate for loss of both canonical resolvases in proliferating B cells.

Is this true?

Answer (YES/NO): NO